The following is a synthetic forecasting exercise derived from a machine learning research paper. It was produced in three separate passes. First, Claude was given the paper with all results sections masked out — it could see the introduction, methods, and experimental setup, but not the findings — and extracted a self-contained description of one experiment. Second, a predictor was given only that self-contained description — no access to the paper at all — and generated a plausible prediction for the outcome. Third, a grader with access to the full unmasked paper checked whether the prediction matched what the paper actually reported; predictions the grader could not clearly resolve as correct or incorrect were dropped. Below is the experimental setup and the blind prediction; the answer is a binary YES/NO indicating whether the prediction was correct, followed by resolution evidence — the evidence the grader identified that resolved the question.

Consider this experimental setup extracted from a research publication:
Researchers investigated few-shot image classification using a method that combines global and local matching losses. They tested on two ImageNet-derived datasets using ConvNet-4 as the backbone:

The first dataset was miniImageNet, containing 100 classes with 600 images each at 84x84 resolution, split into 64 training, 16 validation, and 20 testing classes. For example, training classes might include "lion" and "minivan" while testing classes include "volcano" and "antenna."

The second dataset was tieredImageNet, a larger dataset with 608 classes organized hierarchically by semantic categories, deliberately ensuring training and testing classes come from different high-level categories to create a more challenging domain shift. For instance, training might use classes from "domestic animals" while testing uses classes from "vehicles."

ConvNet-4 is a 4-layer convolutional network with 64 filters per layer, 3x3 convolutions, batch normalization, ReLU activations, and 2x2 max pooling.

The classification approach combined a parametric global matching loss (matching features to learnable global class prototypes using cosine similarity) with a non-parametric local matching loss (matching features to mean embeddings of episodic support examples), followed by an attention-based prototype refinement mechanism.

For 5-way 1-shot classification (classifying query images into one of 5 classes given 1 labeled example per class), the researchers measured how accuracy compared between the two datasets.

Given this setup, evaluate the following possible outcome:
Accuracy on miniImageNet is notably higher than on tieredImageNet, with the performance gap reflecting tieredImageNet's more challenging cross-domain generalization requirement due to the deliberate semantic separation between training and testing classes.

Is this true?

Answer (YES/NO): NO